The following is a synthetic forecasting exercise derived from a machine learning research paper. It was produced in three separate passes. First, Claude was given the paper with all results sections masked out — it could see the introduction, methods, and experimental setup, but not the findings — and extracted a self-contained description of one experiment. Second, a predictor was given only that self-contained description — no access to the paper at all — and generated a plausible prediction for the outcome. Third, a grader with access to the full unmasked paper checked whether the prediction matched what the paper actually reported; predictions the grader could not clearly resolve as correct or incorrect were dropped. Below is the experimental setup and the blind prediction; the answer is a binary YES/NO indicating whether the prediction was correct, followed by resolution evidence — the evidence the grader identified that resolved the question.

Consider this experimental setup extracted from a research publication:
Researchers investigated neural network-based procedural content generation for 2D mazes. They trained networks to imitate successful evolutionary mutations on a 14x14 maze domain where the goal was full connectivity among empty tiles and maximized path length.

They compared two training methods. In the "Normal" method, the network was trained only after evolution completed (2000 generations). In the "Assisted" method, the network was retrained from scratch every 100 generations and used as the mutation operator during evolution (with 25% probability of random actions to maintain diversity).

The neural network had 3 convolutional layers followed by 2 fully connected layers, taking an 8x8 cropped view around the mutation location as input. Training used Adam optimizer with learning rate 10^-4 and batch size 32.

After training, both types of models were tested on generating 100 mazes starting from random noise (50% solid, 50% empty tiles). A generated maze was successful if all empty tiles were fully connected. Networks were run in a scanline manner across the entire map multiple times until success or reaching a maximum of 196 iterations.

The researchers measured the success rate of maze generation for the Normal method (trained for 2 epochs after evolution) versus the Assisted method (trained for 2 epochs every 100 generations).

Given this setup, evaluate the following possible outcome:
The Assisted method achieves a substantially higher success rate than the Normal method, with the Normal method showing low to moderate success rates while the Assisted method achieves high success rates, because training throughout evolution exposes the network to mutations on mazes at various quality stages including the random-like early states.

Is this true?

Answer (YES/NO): YES